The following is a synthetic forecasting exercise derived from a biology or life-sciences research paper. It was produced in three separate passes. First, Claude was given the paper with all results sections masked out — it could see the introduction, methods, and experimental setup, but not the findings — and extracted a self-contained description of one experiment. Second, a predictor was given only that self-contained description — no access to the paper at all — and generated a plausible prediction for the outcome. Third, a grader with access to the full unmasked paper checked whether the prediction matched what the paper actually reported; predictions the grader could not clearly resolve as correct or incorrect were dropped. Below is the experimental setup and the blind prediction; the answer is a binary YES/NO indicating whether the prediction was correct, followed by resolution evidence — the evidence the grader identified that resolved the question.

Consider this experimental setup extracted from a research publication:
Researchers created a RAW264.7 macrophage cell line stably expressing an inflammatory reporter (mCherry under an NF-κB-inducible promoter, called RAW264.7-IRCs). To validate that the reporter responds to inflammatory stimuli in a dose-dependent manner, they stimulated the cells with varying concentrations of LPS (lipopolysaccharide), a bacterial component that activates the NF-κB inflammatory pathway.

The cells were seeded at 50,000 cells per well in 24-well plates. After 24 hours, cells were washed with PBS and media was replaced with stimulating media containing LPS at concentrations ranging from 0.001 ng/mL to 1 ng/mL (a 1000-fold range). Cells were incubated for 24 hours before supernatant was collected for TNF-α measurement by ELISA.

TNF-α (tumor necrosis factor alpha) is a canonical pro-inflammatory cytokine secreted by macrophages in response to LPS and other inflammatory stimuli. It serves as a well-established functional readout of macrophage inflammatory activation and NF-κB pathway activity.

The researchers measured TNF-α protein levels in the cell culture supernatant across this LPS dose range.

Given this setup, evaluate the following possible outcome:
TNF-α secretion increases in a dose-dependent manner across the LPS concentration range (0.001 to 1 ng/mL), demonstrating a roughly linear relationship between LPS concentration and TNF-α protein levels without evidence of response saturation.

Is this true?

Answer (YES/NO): NO